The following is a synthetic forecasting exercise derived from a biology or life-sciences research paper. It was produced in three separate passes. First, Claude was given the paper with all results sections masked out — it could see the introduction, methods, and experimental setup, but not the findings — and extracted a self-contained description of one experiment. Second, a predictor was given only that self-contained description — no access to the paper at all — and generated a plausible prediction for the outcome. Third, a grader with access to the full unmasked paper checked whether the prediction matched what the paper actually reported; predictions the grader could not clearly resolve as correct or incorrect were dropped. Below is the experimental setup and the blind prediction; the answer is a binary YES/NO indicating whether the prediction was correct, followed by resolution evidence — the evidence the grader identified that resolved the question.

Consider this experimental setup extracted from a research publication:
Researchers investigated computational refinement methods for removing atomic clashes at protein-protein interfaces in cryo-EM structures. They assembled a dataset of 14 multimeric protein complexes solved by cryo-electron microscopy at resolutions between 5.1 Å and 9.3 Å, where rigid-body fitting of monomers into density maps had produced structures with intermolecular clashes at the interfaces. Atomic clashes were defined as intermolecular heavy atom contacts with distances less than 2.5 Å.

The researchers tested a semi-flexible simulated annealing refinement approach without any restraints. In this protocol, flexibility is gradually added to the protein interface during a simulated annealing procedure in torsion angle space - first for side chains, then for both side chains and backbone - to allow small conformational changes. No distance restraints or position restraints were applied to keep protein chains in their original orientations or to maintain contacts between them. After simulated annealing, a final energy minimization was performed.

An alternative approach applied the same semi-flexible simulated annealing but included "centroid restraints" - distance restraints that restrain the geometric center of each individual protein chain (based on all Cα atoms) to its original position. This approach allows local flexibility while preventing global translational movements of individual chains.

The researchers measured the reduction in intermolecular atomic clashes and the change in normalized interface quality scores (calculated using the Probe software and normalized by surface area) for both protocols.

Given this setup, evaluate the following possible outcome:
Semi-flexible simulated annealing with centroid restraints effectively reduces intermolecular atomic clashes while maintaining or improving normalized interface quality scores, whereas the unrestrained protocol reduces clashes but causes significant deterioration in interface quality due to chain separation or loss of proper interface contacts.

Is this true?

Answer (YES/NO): NO